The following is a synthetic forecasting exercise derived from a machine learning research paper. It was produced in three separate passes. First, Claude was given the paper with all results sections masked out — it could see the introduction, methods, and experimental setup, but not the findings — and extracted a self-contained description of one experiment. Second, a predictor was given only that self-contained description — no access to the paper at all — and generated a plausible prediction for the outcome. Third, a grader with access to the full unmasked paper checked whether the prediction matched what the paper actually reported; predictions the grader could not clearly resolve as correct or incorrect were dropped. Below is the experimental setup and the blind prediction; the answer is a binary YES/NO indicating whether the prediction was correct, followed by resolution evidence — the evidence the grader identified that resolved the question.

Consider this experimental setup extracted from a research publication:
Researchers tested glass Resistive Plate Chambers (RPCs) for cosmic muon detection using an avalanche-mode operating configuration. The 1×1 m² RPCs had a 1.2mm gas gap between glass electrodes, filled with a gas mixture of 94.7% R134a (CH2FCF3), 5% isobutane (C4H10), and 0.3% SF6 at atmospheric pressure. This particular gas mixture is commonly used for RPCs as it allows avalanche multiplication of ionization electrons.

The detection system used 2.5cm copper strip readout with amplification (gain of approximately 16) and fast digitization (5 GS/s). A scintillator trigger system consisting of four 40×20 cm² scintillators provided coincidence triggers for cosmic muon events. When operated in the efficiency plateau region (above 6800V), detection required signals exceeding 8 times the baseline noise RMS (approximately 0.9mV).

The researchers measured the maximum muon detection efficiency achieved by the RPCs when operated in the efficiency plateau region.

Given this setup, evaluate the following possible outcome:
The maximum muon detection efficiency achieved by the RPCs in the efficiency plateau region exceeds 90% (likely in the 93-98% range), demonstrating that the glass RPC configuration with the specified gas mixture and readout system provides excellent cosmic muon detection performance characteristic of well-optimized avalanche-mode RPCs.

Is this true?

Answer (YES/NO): YES